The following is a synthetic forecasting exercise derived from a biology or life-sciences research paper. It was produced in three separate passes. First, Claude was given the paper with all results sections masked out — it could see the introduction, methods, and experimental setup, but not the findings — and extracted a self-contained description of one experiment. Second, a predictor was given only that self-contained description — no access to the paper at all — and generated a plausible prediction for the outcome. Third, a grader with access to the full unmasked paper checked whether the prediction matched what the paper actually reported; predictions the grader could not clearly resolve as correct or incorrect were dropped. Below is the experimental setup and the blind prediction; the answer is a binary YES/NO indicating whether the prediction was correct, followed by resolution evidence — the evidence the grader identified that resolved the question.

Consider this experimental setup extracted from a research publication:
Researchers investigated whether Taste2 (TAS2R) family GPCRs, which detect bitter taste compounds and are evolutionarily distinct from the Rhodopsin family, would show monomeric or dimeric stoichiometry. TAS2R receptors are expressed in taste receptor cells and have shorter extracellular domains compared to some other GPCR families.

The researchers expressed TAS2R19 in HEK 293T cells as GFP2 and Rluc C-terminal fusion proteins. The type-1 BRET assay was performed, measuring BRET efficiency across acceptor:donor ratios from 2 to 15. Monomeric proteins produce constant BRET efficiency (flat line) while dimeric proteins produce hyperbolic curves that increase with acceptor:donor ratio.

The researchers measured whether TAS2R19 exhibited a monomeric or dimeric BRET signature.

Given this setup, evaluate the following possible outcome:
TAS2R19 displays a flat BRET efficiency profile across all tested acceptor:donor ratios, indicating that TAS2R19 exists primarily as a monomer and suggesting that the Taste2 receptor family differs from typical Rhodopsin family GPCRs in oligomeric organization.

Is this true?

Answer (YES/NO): NO